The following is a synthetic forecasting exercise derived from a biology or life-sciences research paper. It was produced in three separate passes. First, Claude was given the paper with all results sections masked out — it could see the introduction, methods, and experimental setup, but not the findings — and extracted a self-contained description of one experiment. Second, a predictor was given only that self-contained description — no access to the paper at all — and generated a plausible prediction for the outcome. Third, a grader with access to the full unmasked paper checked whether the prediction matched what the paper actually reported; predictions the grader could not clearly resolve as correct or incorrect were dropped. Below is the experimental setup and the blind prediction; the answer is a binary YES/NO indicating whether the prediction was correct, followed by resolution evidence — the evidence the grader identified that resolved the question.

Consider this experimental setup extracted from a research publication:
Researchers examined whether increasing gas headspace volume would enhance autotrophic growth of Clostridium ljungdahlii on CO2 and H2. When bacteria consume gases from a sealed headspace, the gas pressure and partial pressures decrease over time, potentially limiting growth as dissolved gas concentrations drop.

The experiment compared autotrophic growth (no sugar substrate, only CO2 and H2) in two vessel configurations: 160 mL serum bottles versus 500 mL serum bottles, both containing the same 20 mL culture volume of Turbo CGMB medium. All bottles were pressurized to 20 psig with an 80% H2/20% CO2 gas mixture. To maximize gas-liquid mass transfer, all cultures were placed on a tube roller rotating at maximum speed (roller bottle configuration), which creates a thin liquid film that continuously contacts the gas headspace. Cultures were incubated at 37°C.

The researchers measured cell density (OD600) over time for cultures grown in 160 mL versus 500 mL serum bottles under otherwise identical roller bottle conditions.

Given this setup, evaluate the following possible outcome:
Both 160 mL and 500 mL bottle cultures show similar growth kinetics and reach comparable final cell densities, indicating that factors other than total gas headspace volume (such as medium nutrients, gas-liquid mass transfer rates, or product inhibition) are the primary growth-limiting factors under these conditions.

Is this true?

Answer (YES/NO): NO